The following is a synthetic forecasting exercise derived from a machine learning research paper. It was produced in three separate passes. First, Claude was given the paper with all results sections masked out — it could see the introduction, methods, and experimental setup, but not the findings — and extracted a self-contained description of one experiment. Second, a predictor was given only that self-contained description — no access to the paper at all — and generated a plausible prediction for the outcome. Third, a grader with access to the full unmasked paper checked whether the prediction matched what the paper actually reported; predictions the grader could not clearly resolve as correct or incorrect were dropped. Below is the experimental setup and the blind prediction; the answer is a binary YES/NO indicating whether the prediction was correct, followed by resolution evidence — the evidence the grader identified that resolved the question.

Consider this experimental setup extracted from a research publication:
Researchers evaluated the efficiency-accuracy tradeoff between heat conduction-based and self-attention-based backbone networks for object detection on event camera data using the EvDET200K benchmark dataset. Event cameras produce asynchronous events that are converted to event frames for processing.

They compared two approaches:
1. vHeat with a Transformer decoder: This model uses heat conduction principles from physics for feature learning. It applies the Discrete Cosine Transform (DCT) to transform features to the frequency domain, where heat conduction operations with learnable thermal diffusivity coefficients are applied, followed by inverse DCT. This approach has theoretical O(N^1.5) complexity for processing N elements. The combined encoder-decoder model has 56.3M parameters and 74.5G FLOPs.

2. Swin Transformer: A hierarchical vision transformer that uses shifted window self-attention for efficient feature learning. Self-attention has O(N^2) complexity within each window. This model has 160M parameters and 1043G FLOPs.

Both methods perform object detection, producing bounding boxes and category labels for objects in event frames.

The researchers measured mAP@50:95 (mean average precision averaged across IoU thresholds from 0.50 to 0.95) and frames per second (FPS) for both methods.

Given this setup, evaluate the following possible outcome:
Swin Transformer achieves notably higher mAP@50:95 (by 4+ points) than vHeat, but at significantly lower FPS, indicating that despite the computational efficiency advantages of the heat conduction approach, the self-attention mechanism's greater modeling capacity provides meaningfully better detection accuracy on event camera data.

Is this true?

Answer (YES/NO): NO